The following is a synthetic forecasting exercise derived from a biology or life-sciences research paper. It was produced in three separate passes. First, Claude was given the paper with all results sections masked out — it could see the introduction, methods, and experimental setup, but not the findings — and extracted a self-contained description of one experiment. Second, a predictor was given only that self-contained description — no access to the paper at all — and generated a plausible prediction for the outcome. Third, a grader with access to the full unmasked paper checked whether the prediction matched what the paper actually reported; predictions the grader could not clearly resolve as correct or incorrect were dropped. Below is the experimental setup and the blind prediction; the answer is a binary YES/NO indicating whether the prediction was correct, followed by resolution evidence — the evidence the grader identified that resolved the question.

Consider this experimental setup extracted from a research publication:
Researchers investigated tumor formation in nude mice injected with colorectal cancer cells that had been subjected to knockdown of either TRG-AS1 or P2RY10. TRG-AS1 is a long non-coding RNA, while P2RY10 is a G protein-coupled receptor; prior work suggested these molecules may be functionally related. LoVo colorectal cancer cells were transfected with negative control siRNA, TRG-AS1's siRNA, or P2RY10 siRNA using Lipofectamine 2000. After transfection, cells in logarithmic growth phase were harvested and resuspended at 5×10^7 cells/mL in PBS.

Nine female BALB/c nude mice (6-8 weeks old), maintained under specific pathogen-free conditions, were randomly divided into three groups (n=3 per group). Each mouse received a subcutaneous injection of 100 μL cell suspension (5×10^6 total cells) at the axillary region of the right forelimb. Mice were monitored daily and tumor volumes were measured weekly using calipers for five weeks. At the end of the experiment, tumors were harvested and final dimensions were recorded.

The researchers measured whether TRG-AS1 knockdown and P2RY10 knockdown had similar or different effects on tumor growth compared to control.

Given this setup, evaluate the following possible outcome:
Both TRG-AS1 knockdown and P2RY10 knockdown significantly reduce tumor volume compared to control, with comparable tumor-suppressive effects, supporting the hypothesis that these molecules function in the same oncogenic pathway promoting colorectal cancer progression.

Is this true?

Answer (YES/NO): YES